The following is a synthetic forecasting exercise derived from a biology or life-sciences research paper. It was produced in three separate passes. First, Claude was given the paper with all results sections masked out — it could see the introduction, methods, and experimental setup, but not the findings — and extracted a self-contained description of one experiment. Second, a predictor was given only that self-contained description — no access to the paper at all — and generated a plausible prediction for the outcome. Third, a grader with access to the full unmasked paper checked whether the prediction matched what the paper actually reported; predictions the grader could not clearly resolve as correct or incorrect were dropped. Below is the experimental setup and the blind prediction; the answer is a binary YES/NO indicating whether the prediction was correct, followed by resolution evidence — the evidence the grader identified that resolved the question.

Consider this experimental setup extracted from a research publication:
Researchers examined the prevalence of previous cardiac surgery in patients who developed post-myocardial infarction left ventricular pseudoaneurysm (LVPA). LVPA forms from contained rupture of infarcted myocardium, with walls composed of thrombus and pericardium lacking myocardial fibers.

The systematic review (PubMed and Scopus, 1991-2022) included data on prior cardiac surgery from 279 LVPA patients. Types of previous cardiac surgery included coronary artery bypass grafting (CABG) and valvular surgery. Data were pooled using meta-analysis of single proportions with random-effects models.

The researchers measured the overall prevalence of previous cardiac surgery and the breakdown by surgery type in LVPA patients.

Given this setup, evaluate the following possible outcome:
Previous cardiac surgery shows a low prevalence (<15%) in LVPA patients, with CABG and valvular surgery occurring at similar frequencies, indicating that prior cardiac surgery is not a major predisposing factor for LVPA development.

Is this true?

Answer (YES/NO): NO